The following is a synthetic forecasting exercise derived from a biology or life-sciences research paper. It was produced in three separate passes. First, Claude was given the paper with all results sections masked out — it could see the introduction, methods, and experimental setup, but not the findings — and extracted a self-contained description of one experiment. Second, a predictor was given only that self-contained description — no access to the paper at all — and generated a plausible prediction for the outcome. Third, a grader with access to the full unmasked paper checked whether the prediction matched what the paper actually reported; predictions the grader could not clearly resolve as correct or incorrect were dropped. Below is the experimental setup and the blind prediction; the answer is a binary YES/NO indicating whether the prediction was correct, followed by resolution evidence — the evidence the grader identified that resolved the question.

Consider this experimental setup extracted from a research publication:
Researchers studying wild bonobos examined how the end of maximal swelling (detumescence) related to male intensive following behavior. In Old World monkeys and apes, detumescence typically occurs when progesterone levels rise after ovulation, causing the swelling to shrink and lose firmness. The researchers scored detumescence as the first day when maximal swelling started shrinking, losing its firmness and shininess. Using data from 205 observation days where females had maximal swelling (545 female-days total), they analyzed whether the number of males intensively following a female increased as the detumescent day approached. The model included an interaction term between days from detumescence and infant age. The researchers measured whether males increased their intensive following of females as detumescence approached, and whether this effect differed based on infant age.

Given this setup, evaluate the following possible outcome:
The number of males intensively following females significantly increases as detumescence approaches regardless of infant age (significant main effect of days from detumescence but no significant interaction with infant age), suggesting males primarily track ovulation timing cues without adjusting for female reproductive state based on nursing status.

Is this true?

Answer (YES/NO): NO